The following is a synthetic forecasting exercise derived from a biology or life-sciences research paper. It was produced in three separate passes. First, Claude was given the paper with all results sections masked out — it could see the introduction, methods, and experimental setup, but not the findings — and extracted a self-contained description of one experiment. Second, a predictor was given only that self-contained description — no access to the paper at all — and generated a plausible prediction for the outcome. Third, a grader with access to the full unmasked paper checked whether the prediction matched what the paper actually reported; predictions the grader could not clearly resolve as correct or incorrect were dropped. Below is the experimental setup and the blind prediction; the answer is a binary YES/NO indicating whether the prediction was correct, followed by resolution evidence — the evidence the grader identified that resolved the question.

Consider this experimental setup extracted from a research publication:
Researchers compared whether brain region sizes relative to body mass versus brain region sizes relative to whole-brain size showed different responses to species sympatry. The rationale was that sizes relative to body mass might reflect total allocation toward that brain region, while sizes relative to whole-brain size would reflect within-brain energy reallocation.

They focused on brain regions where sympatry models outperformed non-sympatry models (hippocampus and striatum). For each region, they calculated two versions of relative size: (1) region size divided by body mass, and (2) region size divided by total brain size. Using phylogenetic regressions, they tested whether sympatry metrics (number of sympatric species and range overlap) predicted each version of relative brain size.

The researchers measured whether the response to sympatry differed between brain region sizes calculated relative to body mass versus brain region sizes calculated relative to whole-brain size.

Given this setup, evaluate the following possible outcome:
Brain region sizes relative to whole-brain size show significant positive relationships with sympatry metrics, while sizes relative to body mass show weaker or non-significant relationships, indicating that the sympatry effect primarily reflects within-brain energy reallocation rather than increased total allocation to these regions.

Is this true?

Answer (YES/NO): NO